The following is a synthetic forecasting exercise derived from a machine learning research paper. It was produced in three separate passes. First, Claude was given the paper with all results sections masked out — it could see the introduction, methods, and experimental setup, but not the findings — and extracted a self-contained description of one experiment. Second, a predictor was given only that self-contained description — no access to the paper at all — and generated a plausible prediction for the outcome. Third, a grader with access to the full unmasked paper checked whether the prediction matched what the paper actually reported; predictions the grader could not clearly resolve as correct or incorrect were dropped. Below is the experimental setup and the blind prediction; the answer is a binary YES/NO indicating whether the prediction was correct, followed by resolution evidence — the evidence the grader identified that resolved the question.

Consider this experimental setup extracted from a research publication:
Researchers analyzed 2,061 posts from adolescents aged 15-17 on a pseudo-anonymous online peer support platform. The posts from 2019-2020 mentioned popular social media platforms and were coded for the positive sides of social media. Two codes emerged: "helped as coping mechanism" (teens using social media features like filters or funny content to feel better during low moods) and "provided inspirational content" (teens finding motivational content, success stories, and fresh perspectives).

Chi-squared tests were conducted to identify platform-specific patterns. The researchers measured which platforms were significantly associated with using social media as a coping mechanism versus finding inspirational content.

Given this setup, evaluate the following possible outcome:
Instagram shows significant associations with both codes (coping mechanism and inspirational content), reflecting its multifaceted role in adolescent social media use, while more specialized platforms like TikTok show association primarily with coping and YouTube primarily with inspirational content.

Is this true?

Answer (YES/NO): NO